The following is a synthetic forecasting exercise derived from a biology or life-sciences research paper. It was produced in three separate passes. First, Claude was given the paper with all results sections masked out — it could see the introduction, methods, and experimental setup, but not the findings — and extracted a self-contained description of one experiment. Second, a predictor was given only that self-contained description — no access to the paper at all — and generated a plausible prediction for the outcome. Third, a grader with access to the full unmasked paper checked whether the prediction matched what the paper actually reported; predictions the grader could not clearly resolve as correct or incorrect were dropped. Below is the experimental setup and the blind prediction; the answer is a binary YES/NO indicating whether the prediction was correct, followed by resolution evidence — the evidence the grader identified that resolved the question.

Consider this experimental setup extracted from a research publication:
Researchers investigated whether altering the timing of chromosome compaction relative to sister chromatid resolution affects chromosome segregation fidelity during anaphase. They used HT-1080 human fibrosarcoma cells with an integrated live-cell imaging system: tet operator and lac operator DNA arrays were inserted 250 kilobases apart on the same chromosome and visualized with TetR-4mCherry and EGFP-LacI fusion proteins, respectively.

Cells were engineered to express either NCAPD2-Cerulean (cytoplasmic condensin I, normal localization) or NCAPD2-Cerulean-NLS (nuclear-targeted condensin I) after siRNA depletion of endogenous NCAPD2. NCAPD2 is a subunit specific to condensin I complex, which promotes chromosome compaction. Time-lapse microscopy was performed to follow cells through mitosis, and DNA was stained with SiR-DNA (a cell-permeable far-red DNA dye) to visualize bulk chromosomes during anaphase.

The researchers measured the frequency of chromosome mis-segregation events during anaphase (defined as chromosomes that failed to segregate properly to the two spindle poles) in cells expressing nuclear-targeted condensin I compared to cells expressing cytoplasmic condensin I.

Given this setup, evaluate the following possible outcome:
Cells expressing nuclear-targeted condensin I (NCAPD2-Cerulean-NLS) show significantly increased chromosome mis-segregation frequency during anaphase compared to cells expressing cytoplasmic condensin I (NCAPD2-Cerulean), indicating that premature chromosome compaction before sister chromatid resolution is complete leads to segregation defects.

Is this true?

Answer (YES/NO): YES